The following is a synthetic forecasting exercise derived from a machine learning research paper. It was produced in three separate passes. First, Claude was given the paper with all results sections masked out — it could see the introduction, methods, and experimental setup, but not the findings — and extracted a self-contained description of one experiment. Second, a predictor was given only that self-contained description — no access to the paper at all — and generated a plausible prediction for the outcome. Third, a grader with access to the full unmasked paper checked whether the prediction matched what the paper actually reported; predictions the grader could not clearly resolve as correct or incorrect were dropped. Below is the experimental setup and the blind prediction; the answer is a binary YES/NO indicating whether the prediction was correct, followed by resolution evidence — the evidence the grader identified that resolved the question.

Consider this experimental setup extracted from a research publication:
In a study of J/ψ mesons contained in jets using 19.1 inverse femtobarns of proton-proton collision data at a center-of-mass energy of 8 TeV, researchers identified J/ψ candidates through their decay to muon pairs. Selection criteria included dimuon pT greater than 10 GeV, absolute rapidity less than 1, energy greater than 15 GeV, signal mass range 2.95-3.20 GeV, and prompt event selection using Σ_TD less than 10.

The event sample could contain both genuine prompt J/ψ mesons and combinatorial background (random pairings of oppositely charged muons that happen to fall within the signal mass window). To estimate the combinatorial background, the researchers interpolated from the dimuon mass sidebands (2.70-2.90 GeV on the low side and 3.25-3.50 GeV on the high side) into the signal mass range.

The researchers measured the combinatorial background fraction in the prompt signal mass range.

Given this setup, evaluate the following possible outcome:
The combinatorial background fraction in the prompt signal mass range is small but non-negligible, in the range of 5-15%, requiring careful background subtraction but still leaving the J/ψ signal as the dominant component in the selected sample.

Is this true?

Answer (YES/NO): NO